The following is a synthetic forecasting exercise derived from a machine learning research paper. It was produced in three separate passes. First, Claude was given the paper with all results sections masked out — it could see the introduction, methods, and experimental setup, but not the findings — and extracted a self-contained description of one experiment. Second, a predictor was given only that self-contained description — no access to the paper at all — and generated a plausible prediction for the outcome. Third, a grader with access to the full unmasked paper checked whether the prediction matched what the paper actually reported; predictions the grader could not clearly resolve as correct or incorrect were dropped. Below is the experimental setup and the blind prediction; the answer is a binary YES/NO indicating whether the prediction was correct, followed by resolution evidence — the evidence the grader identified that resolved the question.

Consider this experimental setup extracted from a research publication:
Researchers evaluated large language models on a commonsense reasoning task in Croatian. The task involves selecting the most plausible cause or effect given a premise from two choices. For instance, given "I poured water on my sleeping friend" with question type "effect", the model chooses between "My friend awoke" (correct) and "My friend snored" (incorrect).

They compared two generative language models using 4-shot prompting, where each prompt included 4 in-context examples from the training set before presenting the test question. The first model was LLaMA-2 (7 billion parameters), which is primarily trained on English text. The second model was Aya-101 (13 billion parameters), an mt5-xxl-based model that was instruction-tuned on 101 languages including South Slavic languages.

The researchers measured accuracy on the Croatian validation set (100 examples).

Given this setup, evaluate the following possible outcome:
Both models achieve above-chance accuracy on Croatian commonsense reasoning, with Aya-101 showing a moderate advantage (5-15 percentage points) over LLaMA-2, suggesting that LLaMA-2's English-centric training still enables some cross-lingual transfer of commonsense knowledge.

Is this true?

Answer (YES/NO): NO